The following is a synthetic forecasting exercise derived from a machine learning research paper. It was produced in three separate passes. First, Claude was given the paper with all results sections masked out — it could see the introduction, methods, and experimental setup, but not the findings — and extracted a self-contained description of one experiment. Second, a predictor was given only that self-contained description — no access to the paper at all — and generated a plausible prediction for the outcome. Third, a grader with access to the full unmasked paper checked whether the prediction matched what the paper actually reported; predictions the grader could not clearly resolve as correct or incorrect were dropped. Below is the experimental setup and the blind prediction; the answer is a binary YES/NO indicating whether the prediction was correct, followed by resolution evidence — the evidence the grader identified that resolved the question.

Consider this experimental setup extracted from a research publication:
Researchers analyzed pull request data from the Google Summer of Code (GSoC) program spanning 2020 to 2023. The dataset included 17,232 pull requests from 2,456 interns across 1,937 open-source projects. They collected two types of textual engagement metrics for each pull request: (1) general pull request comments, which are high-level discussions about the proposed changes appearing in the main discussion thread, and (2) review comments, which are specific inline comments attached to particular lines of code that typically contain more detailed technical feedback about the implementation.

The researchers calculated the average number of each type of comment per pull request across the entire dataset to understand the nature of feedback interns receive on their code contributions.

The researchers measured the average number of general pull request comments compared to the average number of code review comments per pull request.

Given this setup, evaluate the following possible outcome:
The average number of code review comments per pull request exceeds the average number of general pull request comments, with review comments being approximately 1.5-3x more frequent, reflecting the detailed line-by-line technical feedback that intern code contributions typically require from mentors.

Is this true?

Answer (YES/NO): YES